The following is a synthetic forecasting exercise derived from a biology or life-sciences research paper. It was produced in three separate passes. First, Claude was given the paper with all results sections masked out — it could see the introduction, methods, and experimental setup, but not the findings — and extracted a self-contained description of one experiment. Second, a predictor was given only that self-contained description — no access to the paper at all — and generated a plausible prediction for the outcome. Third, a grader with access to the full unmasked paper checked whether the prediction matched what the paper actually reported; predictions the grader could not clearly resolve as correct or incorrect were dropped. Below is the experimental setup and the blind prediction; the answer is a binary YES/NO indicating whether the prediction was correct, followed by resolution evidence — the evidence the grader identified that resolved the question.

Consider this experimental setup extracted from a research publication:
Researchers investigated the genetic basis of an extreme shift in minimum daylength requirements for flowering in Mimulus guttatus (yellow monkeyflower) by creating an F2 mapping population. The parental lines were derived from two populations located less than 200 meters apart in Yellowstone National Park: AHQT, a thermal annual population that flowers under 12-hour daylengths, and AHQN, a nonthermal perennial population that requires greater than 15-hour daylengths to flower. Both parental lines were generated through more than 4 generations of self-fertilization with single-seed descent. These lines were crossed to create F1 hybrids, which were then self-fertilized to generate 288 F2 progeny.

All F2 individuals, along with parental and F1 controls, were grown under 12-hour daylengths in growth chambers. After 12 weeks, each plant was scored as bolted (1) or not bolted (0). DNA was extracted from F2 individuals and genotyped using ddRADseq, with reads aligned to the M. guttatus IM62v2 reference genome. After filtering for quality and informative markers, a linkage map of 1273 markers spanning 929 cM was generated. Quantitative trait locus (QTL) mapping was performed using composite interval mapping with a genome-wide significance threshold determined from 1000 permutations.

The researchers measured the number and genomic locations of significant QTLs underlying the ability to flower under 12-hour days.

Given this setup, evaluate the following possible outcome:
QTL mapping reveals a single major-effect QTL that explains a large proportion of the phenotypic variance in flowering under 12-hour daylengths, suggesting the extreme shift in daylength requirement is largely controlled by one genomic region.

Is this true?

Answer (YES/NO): NO